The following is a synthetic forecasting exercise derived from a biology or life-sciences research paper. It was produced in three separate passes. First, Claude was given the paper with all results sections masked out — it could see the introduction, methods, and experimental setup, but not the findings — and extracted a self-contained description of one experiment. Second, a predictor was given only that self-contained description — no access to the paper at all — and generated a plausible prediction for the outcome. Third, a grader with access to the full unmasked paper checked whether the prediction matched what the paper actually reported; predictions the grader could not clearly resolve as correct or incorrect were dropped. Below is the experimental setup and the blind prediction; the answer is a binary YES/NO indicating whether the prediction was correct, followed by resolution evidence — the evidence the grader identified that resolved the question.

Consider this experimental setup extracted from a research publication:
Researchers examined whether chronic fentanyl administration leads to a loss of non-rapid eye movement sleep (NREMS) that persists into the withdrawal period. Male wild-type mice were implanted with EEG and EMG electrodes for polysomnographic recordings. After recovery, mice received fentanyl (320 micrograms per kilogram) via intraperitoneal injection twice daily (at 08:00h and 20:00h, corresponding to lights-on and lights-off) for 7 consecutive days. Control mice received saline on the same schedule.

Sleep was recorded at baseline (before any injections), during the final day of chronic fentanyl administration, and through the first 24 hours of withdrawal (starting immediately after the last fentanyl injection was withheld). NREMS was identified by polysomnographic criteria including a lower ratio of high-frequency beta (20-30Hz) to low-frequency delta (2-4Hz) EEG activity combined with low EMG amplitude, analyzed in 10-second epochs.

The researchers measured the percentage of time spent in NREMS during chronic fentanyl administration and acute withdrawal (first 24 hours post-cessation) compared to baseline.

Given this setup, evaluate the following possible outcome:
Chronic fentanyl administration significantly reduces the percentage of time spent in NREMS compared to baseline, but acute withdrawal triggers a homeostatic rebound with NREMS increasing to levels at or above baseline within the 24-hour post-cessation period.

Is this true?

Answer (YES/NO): NO